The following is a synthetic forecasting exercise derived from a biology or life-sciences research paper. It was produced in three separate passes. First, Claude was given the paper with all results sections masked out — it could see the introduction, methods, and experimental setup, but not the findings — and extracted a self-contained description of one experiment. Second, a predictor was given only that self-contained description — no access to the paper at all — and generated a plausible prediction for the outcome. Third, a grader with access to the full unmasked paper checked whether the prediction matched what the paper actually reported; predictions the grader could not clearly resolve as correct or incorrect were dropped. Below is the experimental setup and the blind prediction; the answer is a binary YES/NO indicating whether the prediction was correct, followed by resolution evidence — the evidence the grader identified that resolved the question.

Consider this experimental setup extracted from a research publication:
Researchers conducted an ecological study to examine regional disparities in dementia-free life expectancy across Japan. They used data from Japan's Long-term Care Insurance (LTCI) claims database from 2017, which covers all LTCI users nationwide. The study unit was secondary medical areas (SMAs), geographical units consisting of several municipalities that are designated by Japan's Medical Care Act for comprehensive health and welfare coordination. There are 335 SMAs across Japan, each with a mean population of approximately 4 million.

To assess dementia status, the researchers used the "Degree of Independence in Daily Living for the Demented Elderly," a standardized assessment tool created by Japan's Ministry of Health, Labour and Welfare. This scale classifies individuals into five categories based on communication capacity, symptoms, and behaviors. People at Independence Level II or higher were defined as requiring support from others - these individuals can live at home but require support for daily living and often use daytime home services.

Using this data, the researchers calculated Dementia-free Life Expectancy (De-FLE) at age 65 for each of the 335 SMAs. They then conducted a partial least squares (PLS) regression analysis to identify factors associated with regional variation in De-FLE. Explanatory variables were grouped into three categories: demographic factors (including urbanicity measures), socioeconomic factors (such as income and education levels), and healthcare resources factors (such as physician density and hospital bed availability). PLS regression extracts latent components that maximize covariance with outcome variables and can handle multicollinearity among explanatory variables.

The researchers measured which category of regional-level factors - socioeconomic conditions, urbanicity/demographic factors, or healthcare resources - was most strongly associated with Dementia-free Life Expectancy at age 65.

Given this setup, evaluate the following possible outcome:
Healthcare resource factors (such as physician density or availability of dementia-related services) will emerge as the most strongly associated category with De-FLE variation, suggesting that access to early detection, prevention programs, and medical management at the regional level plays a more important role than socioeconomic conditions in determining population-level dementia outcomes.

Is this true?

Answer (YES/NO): NO